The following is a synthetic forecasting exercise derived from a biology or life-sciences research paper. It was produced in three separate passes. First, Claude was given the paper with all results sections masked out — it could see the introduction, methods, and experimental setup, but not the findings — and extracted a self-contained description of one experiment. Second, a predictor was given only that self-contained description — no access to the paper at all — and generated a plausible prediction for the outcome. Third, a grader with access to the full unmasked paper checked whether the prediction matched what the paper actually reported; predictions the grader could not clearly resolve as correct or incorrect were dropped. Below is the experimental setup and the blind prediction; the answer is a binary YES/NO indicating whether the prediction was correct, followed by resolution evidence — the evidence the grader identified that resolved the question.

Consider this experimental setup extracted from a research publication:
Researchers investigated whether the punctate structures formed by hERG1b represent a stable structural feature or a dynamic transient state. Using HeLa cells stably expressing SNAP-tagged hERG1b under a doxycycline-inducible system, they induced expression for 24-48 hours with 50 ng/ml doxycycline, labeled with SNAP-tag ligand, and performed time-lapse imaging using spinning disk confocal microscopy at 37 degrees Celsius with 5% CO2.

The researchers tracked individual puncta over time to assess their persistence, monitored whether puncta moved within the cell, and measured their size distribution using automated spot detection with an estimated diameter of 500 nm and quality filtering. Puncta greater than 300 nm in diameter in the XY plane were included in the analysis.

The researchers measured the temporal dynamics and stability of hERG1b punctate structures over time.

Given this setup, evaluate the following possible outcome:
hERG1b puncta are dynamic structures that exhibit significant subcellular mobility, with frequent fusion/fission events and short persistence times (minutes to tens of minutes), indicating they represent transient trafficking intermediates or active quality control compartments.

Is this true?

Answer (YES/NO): NO